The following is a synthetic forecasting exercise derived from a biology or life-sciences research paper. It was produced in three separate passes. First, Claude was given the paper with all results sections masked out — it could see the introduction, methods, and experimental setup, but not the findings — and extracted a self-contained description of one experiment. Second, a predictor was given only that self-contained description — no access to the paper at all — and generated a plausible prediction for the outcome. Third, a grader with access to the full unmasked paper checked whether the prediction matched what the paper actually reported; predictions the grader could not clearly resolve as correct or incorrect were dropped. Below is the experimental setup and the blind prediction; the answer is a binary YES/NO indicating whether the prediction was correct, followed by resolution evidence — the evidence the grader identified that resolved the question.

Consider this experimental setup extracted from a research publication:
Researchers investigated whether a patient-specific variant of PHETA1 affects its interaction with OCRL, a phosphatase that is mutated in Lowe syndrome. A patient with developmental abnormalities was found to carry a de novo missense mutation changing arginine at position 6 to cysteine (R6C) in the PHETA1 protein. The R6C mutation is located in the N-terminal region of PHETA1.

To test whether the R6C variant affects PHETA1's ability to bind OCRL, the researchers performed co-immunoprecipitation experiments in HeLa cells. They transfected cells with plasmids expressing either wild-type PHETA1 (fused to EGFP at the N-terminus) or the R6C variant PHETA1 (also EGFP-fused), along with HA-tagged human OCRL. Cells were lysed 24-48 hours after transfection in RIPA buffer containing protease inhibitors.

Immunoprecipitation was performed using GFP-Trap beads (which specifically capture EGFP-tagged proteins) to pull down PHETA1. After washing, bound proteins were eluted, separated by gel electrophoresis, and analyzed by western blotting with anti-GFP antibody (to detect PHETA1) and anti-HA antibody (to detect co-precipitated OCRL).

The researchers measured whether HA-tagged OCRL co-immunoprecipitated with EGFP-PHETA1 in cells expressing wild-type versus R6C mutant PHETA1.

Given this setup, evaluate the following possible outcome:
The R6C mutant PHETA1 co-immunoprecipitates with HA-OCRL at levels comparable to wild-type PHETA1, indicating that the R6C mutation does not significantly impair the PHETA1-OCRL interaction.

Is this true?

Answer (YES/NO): YES